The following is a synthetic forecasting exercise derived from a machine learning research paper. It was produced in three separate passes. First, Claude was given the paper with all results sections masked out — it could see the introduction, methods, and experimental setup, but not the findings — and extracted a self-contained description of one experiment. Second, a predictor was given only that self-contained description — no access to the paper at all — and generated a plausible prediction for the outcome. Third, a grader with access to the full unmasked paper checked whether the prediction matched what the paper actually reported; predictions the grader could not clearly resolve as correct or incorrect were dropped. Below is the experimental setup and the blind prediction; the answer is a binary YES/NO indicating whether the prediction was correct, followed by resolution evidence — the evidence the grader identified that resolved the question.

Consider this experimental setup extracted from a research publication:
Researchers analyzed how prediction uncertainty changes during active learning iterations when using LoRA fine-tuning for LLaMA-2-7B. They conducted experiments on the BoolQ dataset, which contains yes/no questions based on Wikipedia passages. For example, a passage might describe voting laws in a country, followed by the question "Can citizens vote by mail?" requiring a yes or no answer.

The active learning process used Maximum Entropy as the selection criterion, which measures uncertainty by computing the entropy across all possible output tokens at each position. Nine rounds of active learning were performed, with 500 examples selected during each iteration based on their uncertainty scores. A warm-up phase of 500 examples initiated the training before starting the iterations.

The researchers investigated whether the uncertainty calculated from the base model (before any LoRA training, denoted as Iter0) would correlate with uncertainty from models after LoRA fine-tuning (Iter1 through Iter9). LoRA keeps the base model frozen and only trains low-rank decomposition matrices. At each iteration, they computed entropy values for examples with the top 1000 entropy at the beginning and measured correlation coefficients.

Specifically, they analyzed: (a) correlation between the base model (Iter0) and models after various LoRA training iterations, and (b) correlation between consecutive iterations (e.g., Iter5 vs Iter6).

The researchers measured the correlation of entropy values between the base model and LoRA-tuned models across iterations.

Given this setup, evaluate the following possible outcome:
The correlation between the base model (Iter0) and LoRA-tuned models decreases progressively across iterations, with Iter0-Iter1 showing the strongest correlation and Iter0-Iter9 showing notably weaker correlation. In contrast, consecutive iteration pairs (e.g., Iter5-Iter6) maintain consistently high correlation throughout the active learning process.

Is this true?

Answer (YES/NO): NO